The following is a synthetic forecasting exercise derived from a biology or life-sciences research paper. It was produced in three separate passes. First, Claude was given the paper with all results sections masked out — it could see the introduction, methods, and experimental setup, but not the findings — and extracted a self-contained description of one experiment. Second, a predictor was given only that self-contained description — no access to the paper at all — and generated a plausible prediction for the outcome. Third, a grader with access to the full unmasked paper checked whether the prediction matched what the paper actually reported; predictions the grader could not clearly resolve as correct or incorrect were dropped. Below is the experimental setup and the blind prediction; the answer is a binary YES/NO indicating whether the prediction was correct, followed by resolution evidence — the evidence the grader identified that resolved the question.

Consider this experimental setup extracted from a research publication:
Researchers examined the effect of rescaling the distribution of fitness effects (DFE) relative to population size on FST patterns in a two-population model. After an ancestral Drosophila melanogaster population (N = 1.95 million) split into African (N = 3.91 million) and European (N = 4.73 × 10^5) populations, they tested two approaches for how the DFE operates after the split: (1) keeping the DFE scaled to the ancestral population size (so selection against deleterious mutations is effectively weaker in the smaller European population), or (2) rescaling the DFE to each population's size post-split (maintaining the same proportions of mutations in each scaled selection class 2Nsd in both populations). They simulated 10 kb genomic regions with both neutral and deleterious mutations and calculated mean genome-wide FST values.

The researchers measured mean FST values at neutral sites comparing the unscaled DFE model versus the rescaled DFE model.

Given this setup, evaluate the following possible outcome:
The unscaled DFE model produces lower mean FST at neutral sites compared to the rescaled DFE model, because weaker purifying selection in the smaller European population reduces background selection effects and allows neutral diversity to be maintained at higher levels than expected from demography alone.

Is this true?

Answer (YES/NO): YES